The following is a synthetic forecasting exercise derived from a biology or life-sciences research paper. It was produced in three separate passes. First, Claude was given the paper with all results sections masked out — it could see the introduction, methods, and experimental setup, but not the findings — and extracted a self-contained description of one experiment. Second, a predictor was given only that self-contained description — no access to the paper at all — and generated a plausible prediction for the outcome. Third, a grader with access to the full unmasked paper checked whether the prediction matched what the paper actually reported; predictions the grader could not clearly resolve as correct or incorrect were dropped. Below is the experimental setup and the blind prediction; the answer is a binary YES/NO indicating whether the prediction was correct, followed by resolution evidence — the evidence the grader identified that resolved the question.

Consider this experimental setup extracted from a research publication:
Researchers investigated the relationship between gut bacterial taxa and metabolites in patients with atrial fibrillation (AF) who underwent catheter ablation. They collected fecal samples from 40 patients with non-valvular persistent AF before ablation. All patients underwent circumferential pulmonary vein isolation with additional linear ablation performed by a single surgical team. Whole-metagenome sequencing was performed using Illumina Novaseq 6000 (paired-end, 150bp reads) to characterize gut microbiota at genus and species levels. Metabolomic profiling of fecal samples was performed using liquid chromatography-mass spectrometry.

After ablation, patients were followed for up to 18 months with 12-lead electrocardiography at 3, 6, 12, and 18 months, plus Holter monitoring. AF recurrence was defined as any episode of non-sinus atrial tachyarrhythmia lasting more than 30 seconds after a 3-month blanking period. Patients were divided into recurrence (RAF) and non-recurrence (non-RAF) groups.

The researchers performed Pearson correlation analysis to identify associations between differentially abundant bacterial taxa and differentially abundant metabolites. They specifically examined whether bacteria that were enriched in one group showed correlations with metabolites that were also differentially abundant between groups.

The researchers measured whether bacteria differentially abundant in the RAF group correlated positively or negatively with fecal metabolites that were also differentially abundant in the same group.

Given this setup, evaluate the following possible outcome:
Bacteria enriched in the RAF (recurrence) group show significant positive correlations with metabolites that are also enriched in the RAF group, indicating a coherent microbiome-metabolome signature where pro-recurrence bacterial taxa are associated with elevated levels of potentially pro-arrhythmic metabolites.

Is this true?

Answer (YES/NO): NO